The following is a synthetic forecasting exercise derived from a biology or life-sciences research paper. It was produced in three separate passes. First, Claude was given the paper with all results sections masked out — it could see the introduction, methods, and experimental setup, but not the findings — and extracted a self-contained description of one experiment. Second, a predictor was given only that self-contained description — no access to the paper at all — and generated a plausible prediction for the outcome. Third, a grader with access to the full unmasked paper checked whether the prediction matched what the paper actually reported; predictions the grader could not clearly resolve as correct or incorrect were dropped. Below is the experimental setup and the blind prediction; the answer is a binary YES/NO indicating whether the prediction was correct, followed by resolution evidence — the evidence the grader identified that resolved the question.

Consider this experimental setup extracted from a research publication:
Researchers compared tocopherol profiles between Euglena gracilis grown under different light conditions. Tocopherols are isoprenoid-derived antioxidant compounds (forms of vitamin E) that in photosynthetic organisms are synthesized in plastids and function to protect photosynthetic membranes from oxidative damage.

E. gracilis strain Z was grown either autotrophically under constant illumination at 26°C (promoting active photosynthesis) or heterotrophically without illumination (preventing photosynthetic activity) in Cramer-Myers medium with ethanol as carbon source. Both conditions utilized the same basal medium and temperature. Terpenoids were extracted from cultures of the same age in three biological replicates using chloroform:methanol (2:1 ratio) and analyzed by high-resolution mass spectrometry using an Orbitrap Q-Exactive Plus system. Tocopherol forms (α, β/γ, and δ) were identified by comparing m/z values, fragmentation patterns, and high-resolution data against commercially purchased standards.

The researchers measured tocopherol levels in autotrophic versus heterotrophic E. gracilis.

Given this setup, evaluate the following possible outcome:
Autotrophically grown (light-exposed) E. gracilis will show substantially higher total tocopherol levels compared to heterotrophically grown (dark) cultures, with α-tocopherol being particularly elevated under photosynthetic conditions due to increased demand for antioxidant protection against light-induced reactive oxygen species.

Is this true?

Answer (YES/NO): NO